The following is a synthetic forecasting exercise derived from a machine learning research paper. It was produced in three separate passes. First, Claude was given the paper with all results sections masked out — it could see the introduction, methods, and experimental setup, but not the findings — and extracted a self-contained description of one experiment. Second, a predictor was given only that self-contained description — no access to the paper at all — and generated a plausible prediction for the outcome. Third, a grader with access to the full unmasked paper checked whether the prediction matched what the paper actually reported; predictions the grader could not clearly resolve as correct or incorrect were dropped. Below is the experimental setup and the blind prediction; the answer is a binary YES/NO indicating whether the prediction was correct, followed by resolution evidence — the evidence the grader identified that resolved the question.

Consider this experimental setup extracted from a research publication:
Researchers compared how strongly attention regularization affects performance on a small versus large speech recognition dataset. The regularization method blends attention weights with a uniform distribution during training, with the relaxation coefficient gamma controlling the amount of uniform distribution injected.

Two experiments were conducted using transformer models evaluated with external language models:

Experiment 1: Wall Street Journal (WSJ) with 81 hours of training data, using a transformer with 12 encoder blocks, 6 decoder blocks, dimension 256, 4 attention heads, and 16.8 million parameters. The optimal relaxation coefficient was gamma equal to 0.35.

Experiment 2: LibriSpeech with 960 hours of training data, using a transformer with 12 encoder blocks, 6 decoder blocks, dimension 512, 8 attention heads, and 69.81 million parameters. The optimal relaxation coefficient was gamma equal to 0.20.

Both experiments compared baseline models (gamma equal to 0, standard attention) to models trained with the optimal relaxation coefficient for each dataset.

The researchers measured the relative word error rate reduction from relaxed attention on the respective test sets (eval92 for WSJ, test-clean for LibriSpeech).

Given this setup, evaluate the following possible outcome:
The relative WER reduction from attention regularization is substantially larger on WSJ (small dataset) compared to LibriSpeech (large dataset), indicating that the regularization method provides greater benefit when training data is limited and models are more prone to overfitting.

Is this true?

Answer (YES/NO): YES